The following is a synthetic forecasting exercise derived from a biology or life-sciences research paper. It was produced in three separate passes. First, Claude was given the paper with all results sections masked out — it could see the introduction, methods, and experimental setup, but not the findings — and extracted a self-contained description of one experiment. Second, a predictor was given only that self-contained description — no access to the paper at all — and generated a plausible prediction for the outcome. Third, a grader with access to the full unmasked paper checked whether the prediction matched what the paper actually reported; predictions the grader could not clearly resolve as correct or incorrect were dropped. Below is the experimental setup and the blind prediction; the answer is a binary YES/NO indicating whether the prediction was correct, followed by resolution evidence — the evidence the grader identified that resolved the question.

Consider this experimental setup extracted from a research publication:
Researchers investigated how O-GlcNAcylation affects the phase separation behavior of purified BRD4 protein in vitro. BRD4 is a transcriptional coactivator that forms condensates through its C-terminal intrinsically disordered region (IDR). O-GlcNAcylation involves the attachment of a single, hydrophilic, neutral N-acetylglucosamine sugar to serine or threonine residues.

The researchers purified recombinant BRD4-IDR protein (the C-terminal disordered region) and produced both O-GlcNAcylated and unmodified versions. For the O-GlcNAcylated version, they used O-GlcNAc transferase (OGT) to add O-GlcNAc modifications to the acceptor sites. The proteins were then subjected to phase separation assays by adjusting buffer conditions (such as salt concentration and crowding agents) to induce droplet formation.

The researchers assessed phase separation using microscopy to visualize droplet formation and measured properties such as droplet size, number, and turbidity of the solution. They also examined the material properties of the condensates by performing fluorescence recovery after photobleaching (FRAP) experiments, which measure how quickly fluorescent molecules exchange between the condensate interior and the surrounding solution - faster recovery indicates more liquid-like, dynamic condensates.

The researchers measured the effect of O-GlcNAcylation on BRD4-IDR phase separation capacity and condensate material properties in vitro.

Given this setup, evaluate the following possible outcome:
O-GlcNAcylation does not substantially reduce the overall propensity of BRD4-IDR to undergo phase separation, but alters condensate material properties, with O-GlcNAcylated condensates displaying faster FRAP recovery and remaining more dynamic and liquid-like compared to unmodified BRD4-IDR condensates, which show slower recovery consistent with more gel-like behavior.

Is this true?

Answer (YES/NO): NO